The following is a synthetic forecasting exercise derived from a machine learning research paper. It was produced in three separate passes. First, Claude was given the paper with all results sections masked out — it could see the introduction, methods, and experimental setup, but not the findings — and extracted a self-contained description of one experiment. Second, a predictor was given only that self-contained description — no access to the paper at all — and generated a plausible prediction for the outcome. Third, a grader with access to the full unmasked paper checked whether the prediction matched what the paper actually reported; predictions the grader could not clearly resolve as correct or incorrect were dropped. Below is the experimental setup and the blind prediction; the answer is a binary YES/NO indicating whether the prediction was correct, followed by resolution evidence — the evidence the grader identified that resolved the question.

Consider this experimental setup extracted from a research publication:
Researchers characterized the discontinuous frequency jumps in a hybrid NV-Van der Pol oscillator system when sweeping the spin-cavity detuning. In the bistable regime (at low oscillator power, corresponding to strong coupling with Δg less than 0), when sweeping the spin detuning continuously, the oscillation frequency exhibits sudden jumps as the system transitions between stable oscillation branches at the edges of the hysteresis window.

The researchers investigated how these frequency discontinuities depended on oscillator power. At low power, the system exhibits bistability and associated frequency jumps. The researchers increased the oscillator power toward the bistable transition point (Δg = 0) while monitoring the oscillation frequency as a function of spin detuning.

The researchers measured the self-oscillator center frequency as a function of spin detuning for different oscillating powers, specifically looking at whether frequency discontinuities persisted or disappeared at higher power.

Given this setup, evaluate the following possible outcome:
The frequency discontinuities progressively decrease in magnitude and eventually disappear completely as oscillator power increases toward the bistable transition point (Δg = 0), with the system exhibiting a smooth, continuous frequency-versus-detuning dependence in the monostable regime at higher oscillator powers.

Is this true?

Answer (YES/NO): YES